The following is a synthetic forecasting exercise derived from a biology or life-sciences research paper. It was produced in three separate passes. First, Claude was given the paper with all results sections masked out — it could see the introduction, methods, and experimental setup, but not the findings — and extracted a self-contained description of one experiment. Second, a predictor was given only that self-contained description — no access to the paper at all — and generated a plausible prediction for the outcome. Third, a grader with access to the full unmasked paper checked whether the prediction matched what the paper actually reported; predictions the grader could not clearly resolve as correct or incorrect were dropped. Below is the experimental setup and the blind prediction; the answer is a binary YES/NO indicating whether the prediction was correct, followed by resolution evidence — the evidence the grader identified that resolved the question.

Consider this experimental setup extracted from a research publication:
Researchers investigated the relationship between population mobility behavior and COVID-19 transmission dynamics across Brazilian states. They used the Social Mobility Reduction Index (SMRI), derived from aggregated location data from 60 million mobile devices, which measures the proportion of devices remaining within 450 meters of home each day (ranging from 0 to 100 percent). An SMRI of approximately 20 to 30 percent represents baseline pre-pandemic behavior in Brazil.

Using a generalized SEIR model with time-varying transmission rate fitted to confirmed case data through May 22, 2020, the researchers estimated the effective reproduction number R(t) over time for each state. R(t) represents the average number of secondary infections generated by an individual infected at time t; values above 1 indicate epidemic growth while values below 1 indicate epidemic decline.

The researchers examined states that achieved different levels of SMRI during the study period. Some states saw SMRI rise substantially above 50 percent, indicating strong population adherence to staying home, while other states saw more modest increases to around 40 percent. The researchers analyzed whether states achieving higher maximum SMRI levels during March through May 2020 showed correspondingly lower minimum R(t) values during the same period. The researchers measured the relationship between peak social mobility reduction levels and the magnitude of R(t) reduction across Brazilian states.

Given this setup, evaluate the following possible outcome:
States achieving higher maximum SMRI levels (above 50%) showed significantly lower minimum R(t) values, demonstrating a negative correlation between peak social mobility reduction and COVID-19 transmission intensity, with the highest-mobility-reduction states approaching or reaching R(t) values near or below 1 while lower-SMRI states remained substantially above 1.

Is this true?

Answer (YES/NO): NO